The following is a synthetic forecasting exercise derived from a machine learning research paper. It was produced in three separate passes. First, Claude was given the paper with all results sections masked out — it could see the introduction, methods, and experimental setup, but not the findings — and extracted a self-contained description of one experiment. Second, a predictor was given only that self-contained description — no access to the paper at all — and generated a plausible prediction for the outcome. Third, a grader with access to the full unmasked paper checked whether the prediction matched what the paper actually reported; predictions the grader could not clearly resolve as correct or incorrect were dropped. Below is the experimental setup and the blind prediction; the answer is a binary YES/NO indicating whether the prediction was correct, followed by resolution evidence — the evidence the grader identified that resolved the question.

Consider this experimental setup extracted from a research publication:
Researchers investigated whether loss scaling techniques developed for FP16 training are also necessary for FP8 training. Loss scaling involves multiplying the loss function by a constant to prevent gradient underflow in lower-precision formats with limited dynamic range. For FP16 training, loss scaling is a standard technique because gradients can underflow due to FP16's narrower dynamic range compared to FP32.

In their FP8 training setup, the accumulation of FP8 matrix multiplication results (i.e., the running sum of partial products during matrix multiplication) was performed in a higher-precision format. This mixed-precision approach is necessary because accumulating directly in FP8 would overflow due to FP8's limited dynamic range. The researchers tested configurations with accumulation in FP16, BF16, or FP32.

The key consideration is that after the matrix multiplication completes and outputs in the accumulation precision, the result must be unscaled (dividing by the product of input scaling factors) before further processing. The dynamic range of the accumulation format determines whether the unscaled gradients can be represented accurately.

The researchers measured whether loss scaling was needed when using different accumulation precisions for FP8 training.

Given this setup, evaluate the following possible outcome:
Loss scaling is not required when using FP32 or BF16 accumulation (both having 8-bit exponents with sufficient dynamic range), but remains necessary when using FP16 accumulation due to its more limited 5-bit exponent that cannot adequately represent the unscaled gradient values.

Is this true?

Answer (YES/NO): YES